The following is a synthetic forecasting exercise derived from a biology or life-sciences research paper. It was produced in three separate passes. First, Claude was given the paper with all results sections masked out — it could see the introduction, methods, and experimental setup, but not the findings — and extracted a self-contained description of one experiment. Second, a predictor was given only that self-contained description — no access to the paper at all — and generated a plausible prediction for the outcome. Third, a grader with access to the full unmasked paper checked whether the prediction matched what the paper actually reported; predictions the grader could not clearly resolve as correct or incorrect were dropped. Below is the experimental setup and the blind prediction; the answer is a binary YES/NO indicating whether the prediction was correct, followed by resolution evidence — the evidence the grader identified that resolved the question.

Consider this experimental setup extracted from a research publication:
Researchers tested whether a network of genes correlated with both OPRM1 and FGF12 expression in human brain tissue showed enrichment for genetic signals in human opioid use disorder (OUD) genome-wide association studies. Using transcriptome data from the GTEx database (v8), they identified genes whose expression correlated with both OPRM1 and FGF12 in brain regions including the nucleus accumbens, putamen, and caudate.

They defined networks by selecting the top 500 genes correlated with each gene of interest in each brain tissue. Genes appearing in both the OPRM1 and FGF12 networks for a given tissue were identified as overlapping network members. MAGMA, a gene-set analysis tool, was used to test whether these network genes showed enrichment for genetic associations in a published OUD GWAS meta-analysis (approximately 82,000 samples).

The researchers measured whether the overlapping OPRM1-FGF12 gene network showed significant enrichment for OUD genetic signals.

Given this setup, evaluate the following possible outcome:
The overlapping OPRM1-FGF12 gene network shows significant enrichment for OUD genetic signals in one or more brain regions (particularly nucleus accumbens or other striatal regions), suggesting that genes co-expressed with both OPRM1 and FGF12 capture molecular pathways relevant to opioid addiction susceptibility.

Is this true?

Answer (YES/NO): NO